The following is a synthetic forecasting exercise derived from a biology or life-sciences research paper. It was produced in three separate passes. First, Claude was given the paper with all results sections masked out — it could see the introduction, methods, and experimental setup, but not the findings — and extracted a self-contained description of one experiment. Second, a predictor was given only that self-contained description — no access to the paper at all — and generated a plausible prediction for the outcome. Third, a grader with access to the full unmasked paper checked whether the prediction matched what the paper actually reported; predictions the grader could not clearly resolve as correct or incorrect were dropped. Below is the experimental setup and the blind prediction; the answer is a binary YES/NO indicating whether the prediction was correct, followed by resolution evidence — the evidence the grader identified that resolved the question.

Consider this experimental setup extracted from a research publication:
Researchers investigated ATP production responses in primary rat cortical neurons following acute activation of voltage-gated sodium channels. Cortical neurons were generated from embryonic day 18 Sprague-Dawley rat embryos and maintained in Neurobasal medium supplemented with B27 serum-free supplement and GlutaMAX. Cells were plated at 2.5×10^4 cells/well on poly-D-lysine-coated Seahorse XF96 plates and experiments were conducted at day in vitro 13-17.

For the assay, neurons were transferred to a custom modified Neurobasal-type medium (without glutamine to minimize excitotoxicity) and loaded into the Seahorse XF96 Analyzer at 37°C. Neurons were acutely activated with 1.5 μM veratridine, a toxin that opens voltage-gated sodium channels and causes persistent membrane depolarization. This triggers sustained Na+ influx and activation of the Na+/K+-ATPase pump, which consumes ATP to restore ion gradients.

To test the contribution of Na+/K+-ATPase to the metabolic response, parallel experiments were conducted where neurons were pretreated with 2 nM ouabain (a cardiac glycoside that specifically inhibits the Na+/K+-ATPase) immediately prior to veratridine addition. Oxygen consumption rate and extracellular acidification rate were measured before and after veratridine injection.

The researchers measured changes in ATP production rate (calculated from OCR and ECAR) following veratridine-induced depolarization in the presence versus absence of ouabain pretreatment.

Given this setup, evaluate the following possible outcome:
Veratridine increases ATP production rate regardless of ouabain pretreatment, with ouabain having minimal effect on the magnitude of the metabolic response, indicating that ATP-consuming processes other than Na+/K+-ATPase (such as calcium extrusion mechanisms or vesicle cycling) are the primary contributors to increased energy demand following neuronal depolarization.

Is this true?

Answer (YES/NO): NO